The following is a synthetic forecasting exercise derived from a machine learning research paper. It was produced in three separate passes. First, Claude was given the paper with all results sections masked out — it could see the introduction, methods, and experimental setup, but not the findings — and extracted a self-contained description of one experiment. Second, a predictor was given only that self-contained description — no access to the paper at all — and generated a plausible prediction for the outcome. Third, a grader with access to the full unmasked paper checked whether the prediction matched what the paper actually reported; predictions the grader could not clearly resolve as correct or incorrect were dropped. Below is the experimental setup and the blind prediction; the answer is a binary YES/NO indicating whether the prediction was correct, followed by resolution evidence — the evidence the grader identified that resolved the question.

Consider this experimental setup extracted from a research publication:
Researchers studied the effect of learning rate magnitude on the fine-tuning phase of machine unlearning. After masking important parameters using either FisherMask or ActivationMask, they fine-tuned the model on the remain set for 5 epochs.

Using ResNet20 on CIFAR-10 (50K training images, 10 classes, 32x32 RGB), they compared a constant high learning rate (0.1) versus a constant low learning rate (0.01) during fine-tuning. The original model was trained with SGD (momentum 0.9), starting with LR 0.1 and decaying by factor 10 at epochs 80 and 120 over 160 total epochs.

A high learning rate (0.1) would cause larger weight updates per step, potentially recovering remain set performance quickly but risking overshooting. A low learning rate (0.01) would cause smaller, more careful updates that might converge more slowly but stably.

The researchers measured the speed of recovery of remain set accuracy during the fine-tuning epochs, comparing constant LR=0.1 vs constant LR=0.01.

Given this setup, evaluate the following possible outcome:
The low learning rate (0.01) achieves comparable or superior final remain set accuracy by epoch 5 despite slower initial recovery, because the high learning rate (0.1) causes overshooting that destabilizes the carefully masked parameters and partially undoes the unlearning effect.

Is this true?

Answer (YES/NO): NO